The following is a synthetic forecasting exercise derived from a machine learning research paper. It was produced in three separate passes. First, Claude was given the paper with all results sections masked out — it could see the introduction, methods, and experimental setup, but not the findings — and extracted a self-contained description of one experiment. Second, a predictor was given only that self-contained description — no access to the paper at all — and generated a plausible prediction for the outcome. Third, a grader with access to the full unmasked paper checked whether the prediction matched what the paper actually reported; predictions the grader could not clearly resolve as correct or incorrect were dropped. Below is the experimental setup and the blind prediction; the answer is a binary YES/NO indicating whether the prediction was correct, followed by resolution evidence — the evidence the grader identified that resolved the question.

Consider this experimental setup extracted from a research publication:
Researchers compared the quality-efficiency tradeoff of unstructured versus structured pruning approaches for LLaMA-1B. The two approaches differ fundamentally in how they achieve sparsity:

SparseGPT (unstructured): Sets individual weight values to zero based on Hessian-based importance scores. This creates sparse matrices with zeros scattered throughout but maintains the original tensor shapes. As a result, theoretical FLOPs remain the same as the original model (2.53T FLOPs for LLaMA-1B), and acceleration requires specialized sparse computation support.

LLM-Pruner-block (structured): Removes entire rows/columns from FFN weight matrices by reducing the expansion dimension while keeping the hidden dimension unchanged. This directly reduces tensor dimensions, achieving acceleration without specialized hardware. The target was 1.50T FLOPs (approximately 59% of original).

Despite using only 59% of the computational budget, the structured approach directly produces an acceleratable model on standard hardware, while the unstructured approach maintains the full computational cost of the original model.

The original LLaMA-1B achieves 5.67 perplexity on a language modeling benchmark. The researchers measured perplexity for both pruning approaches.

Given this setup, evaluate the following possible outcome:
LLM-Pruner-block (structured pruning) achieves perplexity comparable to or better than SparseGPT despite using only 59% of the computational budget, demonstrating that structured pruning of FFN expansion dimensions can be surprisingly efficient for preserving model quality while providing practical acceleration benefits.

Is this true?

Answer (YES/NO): YES